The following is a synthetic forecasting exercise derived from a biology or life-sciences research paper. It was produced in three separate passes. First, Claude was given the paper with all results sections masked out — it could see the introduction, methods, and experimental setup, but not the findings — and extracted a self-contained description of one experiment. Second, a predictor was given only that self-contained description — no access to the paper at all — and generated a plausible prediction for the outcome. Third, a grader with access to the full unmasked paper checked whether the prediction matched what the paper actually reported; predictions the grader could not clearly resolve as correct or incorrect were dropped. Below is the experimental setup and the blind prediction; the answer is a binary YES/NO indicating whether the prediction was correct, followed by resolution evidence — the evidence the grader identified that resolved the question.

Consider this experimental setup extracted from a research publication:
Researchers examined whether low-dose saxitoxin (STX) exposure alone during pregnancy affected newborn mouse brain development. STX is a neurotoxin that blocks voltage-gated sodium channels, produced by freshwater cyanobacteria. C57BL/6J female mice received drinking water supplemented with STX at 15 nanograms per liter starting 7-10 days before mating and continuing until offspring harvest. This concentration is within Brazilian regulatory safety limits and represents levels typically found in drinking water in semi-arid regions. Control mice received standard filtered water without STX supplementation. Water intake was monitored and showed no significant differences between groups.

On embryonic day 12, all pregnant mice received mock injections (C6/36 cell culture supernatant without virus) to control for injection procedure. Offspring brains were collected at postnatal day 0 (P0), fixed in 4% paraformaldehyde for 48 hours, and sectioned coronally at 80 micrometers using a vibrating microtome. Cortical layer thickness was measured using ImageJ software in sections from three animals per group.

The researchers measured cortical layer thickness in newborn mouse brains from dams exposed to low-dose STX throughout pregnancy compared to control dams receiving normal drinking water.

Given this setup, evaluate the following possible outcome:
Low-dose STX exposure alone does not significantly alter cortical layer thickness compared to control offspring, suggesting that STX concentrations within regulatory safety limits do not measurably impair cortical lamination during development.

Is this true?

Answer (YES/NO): NO